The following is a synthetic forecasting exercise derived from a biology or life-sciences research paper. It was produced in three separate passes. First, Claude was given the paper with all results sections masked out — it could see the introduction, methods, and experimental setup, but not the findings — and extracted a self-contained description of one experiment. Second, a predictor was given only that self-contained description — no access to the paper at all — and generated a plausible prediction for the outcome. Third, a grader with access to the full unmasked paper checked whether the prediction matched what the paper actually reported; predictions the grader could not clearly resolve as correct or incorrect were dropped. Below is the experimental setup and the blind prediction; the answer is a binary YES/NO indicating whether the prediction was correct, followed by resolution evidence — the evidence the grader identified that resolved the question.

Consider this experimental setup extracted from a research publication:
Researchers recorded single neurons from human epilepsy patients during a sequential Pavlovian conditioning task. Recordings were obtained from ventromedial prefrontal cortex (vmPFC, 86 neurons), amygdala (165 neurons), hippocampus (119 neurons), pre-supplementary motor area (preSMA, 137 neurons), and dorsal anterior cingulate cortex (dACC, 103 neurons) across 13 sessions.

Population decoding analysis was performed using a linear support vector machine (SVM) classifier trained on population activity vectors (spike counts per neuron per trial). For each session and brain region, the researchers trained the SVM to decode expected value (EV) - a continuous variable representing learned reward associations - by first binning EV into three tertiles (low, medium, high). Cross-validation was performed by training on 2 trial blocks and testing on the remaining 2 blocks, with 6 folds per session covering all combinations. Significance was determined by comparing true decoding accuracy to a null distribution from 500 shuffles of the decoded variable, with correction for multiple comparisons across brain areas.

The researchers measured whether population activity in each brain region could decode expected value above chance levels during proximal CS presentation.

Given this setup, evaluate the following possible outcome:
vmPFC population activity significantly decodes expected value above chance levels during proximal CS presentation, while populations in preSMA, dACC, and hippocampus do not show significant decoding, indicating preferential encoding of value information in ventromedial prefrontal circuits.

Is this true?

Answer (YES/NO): NO